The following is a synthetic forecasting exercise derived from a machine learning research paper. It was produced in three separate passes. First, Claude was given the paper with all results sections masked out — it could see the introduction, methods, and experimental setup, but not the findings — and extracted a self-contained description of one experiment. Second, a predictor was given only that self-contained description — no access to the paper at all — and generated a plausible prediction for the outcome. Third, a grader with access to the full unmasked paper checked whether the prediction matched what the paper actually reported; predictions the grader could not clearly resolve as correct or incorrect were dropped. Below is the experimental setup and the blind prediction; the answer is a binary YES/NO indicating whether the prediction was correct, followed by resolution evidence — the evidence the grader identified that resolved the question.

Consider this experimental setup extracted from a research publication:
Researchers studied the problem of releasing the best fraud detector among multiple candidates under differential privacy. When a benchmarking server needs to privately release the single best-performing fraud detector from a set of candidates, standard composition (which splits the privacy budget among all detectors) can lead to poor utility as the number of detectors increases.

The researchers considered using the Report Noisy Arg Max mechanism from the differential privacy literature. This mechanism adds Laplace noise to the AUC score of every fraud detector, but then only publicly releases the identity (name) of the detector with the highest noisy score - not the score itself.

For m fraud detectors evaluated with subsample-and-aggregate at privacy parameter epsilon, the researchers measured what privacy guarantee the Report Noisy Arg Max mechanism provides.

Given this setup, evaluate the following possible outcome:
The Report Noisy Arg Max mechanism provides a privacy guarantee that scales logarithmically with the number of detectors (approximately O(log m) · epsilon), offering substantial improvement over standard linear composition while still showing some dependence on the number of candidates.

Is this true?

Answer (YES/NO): NO